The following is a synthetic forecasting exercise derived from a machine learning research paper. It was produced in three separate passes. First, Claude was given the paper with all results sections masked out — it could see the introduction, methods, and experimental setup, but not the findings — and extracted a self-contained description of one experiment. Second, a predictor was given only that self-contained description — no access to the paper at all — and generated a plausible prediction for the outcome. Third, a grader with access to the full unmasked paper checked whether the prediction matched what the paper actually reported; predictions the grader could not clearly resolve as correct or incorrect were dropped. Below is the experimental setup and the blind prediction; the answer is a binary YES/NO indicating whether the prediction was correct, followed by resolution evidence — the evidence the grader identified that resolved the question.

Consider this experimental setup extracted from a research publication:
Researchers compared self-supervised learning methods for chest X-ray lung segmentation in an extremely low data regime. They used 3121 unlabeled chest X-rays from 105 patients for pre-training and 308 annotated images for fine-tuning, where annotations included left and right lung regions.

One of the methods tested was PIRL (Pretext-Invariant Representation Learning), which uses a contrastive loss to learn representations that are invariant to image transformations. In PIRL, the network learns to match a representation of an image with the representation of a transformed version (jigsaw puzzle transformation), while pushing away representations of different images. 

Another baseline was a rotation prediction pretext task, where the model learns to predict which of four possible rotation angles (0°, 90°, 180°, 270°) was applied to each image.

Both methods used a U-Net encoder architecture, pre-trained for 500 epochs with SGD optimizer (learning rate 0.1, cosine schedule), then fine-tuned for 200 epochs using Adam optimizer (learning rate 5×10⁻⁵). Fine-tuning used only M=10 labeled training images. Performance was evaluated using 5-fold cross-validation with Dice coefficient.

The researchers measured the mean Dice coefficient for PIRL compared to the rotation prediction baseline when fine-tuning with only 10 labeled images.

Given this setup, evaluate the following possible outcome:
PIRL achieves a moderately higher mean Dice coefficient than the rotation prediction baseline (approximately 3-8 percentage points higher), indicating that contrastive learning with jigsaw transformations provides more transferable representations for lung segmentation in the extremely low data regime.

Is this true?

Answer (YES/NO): NO